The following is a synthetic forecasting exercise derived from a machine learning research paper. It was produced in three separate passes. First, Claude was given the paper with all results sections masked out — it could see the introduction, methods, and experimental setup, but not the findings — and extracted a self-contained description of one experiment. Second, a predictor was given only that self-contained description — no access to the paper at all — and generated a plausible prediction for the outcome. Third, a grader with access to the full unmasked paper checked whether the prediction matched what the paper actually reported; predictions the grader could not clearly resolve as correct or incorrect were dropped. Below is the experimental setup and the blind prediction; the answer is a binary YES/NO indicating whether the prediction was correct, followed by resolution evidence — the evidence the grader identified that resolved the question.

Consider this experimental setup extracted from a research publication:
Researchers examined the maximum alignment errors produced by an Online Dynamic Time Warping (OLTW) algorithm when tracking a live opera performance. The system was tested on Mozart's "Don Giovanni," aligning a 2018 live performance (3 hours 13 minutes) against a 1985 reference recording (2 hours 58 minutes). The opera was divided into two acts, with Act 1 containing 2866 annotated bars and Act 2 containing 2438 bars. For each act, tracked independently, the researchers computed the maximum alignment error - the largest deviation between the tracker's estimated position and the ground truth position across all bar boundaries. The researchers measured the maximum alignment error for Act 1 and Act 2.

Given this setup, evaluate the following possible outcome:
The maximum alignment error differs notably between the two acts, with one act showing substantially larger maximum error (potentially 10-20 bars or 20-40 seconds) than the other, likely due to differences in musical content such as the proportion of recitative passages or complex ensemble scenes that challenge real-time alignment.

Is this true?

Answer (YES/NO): NO